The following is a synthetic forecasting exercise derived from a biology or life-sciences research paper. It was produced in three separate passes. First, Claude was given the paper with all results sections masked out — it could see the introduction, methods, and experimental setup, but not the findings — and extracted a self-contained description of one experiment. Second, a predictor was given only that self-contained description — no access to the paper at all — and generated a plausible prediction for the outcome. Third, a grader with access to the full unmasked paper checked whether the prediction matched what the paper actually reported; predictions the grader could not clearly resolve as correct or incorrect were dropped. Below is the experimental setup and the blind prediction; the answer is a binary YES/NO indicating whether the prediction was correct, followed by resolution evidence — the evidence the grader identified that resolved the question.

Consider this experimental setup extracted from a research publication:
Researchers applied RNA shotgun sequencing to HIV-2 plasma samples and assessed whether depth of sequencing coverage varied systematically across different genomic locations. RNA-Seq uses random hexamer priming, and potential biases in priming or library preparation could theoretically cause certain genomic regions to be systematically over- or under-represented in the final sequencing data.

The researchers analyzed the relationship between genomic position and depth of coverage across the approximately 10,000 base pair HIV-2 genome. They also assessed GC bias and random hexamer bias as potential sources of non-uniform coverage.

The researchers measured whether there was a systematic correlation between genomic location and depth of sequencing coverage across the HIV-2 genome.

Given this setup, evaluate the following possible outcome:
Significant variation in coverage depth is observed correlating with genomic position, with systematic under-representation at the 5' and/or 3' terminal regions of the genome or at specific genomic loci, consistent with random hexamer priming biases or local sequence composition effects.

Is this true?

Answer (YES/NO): NO